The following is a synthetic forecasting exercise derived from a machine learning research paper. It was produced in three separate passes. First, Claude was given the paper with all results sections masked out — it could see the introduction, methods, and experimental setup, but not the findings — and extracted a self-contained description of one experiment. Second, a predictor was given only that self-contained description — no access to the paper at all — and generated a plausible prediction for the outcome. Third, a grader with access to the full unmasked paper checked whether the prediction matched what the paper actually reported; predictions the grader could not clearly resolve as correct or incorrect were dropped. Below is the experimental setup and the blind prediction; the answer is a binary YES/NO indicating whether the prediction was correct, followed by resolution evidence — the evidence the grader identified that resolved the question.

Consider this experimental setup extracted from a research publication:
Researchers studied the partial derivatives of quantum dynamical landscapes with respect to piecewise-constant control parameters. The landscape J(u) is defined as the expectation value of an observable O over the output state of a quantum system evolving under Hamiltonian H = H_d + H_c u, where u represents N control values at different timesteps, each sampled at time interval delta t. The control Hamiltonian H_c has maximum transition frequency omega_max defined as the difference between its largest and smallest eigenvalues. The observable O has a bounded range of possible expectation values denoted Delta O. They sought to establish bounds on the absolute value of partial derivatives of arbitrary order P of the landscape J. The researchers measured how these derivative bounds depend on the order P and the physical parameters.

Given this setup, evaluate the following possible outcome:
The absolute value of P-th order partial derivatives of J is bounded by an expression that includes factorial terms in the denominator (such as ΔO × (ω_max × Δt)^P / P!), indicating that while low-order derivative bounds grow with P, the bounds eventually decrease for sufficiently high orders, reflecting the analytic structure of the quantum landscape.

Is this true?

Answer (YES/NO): NO